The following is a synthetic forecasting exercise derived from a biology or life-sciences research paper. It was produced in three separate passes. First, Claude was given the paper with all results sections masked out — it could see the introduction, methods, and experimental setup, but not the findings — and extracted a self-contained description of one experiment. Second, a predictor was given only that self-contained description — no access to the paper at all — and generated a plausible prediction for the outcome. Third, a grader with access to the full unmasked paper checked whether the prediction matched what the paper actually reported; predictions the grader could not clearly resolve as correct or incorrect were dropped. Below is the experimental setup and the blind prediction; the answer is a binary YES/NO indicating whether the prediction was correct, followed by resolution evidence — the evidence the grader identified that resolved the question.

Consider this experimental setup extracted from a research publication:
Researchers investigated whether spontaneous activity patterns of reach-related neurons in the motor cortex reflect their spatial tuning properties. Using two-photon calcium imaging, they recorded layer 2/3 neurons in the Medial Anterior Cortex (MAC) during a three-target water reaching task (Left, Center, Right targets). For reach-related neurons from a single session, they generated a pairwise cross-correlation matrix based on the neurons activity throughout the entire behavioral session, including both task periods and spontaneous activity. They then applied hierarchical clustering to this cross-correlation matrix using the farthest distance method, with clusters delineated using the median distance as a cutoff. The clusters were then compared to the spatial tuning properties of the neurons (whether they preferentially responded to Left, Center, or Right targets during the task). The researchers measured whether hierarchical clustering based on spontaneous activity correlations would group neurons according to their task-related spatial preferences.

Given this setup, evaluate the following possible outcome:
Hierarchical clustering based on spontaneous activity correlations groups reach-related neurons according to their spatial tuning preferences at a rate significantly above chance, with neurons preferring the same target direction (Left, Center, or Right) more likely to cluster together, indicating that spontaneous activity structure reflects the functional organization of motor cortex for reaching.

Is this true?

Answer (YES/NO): YES